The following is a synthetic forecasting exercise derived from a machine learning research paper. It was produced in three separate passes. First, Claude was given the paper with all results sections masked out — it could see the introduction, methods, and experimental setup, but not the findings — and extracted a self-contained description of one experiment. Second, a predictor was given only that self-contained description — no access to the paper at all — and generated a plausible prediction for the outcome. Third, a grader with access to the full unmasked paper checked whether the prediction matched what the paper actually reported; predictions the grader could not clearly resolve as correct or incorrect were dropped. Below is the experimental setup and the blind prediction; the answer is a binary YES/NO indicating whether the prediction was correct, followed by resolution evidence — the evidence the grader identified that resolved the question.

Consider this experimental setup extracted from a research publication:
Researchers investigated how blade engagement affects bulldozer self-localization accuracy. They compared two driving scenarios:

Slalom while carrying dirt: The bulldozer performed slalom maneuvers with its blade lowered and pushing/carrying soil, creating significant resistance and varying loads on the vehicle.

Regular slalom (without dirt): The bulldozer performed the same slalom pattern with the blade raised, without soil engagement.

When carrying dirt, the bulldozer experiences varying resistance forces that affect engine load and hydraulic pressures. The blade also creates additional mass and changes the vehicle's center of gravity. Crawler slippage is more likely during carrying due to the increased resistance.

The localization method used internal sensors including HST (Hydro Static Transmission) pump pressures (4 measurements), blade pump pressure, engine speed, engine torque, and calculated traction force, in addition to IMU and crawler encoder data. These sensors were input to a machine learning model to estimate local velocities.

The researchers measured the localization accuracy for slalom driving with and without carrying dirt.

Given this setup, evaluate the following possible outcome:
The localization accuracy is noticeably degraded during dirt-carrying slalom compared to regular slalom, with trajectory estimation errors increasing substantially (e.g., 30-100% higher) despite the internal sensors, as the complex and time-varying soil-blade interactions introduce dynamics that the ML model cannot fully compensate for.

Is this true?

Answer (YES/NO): NO